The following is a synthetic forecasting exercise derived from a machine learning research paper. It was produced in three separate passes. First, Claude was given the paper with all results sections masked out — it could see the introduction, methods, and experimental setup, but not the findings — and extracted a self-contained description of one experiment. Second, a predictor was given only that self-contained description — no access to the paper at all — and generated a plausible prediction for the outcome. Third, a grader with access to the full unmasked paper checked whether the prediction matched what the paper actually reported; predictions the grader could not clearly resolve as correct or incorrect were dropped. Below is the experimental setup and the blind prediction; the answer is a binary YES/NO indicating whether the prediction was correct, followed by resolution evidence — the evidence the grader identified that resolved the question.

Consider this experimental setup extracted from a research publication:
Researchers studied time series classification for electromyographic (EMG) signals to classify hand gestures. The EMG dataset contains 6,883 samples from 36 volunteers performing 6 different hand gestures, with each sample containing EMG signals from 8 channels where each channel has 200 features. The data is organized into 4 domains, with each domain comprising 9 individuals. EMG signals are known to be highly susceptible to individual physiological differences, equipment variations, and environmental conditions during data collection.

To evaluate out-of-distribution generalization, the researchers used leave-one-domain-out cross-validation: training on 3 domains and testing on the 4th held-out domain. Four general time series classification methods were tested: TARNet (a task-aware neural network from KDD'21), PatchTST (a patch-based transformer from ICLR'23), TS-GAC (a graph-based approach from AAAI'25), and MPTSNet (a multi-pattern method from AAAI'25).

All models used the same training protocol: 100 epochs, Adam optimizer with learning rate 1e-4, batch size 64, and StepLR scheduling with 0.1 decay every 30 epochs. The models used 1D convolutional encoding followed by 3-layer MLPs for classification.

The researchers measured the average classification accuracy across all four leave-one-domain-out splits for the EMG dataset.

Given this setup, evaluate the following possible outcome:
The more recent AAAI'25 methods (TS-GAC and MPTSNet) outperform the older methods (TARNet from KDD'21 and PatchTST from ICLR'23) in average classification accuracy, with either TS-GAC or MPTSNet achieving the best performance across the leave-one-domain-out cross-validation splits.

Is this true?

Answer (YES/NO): NO